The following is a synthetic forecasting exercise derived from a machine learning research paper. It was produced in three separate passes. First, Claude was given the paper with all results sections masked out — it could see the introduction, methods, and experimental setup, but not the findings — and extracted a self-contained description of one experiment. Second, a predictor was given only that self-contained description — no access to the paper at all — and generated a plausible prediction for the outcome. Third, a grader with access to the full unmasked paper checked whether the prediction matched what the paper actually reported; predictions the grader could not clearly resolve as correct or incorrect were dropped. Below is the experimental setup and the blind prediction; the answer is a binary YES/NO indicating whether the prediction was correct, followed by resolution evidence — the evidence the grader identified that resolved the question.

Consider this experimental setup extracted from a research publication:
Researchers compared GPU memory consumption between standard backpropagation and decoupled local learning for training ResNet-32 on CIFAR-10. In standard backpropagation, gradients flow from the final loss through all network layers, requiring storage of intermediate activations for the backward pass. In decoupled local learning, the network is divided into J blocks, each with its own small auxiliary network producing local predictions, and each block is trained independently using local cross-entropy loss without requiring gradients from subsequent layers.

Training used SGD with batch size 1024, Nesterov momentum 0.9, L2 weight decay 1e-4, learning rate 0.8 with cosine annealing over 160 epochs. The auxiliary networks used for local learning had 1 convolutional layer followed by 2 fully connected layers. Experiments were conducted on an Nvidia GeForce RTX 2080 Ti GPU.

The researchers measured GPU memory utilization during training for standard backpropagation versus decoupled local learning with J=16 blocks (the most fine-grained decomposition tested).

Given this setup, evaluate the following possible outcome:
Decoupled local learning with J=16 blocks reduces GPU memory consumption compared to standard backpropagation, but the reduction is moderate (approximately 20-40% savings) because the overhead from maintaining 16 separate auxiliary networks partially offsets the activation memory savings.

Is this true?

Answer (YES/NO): NO